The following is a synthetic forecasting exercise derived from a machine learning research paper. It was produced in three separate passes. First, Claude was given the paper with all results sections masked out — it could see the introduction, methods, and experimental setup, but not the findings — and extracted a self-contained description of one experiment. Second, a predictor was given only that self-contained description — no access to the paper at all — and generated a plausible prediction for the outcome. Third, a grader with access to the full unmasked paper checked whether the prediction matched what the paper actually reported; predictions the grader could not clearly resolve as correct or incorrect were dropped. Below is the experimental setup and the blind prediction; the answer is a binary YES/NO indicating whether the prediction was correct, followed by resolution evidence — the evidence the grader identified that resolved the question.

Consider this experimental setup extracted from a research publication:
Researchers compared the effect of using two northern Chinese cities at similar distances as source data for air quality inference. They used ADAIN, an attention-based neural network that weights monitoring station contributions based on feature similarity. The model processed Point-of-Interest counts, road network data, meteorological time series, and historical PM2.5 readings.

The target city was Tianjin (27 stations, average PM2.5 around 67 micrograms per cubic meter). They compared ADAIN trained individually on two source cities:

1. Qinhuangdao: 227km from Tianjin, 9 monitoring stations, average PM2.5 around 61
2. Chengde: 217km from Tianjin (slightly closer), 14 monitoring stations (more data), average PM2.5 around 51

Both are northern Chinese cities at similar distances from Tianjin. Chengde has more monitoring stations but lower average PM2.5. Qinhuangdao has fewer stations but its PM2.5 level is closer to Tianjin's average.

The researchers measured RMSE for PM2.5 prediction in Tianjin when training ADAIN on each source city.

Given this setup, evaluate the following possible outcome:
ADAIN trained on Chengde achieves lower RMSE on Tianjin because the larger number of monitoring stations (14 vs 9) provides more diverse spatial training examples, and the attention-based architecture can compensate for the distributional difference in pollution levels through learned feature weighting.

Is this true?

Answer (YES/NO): NO